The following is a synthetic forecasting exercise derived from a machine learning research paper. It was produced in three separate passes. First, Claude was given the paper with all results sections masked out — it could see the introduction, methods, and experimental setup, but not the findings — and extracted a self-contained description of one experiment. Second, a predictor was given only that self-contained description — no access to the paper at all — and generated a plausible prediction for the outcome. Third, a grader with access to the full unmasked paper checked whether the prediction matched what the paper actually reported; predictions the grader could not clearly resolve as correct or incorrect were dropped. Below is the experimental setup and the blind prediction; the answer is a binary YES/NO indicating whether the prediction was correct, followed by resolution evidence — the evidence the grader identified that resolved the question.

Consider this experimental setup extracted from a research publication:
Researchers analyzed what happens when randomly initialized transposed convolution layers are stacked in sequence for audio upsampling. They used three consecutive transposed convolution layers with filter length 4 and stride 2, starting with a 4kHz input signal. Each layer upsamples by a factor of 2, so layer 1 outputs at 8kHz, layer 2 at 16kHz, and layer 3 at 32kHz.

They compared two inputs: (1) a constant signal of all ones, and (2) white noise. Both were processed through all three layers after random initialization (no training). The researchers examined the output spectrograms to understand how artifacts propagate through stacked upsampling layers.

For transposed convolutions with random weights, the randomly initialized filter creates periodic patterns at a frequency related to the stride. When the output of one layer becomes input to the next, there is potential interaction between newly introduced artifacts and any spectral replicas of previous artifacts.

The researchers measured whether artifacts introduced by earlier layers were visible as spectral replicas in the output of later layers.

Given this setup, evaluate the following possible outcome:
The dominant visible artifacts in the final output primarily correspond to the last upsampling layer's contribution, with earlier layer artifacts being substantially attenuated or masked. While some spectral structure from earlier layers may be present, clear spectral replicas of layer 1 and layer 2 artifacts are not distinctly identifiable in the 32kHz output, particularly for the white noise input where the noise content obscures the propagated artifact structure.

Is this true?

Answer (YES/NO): NO